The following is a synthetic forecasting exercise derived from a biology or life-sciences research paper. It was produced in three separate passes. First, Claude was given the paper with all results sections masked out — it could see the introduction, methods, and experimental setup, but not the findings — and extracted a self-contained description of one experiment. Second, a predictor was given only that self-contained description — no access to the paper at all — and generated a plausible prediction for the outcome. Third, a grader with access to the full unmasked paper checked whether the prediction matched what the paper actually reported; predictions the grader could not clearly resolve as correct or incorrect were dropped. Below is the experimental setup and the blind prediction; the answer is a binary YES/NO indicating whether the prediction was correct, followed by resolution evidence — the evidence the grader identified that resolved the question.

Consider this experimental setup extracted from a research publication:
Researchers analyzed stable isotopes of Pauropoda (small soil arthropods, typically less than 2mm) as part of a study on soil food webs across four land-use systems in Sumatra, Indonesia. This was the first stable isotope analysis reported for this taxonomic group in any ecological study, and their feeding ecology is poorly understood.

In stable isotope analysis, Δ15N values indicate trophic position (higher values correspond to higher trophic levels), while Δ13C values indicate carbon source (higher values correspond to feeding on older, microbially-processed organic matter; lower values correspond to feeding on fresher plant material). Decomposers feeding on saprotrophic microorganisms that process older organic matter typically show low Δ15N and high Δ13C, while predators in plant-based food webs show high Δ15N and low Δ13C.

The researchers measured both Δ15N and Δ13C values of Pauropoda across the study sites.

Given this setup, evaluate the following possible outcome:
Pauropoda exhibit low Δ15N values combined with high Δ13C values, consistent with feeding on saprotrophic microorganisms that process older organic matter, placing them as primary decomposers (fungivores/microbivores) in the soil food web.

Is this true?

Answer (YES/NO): YES